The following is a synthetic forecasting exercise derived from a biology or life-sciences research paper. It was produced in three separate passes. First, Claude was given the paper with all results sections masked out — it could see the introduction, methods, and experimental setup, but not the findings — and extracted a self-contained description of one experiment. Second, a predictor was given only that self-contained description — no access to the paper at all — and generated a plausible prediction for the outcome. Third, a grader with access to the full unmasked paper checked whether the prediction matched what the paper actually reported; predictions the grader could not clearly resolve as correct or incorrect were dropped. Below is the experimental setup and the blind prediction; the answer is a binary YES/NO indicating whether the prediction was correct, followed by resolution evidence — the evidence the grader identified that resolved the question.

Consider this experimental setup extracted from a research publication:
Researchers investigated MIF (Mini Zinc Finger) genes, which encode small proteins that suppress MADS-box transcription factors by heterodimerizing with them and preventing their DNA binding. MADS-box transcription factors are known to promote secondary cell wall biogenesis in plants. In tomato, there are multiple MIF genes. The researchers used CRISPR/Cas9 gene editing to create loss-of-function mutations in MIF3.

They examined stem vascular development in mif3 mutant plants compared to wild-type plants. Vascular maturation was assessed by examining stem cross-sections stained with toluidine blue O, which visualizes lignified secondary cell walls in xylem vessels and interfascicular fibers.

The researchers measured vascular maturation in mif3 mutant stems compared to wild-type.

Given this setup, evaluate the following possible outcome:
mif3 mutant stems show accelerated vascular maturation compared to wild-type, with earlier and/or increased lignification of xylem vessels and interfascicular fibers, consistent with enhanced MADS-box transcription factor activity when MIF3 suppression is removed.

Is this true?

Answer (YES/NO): NO